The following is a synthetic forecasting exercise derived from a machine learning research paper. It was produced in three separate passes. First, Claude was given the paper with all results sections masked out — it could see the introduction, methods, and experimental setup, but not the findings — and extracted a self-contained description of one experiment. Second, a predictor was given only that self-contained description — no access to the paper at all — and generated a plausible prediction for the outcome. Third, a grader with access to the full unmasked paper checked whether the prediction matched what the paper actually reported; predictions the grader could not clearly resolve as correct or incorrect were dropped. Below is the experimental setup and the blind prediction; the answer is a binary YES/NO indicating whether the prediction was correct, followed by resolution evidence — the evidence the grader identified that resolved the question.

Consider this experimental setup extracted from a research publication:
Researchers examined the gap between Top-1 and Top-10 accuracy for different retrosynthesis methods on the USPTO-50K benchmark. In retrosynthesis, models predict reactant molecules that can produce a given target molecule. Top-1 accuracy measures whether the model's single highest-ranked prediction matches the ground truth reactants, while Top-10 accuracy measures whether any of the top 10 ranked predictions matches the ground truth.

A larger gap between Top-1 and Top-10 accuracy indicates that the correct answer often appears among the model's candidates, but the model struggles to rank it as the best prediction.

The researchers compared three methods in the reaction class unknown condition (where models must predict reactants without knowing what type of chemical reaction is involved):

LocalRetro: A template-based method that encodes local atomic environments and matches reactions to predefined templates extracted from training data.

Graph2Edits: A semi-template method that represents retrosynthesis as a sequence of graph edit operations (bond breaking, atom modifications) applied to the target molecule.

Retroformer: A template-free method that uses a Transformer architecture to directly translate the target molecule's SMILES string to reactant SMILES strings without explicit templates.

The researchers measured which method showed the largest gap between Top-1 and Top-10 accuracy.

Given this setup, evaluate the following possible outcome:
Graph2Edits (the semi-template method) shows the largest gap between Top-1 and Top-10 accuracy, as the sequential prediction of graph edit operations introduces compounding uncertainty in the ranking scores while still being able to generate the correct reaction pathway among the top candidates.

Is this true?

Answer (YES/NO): NO